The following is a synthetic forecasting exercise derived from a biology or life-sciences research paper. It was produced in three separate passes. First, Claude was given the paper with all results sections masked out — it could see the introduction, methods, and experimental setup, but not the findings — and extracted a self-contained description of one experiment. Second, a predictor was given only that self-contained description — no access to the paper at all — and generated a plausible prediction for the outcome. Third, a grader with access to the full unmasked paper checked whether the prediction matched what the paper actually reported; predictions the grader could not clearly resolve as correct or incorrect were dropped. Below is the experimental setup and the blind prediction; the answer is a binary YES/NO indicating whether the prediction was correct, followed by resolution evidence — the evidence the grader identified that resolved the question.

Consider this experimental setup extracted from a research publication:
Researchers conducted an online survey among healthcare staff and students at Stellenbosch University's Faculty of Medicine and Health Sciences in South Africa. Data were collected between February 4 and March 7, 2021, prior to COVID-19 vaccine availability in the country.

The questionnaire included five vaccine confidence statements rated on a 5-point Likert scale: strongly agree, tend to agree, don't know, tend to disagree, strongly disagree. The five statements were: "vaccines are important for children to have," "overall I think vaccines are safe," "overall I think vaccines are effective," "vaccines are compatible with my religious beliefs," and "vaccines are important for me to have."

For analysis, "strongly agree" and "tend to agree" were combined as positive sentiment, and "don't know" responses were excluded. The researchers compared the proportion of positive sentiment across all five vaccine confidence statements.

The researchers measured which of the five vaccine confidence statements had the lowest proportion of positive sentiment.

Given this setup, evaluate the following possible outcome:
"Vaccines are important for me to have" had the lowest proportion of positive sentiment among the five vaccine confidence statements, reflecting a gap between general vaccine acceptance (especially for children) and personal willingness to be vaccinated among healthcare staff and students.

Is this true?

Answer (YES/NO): NO